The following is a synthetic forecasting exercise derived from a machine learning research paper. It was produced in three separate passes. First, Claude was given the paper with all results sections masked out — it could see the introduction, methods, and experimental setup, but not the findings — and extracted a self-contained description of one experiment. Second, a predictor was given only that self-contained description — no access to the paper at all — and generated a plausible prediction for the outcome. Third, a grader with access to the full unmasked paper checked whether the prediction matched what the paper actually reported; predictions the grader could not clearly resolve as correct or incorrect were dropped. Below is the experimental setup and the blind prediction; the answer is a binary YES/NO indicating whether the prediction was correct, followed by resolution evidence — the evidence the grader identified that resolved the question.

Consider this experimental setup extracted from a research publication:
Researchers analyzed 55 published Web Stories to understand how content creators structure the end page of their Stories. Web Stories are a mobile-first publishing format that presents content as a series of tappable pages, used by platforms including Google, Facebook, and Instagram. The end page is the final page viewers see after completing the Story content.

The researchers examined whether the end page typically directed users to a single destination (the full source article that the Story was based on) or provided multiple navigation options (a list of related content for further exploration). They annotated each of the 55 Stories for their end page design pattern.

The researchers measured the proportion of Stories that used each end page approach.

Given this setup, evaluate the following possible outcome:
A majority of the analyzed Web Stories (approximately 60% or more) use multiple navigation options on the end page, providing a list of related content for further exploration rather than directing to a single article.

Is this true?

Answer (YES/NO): NO